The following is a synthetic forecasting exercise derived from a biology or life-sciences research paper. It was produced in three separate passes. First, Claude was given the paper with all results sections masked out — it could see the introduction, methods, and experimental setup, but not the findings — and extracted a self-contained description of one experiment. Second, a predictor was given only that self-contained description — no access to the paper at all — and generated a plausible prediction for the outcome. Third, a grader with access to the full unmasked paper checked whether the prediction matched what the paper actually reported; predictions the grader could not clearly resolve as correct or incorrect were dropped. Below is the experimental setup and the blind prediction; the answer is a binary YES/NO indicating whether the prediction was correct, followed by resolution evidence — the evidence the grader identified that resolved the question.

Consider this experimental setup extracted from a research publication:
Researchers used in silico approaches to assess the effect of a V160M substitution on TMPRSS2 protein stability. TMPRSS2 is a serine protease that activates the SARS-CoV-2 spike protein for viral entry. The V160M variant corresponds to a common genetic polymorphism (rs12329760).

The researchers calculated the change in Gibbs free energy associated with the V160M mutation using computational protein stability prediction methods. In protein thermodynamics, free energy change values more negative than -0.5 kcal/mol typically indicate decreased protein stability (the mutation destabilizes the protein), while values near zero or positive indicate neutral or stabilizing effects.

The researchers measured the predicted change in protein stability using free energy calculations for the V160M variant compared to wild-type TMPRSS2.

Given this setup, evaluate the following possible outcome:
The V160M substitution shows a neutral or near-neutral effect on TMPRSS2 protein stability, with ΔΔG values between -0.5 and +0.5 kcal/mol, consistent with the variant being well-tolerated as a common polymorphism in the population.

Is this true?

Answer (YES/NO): NO